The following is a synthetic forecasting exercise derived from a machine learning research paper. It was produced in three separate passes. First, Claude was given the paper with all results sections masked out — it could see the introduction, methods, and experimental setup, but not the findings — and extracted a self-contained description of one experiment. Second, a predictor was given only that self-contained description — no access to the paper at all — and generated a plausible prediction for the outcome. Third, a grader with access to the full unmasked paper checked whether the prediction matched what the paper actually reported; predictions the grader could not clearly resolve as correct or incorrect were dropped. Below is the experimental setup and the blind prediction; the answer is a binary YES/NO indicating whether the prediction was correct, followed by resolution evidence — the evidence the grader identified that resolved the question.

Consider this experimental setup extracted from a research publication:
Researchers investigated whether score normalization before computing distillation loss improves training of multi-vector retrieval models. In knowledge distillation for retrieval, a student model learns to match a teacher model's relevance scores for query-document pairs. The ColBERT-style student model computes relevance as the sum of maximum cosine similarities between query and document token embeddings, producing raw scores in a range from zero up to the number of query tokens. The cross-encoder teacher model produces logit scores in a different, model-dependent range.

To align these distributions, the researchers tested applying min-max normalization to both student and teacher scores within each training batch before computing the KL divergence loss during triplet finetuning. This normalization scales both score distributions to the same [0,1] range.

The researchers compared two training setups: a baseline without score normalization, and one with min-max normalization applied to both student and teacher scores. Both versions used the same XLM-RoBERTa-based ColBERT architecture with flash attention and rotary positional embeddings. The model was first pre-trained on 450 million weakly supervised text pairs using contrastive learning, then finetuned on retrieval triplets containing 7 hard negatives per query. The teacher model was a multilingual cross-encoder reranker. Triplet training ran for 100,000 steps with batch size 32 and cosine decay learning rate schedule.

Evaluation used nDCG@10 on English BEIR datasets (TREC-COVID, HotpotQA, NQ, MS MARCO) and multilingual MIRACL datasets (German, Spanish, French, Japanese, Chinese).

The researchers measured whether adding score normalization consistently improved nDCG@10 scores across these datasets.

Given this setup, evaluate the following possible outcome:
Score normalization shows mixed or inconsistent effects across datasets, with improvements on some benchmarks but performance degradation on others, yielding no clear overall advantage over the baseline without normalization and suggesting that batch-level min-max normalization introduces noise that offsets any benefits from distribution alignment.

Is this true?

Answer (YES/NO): YES